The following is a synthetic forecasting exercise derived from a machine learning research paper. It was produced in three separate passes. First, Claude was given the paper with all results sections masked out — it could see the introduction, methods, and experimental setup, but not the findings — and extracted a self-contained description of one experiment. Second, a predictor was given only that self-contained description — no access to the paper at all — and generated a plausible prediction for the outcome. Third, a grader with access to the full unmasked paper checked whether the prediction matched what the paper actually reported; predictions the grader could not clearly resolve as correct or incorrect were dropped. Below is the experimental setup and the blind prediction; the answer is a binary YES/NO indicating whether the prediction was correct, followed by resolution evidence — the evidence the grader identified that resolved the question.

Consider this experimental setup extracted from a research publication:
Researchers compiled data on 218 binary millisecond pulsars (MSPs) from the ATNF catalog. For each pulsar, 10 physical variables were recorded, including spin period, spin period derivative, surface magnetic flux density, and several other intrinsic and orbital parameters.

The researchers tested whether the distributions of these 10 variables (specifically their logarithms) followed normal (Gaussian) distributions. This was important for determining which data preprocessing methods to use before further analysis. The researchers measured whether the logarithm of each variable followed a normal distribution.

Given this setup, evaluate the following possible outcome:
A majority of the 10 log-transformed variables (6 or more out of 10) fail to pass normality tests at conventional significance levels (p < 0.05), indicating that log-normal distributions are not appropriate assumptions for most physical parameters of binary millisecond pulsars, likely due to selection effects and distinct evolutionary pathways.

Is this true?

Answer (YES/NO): YES